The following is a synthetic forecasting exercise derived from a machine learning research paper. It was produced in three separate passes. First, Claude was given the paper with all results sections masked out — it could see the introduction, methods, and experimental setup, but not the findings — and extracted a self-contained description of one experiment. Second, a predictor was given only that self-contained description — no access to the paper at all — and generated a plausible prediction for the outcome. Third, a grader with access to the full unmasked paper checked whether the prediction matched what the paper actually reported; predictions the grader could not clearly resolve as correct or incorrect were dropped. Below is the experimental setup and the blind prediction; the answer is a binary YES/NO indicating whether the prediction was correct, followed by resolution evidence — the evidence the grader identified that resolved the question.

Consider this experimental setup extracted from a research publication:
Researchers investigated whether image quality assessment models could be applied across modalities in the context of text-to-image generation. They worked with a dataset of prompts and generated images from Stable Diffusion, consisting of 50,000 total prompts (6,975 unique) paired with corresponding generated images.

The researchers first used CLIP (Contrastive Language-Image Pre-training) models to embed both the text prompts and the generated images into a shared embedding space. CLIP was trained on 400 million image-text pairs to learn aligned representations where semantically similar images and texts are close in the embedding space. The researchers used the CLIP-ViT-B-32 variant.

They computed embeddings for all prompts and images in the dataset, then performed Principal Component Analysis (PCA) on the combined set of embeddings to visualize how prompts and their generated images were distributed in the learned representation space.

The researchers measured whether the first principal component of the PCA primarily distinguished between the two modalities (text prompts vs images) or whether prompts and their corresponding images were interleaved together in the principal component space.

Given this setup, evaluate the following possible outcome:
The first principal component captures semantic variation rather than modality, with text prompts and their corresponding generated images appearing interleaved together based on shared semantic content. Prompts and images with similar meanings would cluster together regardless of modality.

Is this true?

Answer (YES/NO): NO